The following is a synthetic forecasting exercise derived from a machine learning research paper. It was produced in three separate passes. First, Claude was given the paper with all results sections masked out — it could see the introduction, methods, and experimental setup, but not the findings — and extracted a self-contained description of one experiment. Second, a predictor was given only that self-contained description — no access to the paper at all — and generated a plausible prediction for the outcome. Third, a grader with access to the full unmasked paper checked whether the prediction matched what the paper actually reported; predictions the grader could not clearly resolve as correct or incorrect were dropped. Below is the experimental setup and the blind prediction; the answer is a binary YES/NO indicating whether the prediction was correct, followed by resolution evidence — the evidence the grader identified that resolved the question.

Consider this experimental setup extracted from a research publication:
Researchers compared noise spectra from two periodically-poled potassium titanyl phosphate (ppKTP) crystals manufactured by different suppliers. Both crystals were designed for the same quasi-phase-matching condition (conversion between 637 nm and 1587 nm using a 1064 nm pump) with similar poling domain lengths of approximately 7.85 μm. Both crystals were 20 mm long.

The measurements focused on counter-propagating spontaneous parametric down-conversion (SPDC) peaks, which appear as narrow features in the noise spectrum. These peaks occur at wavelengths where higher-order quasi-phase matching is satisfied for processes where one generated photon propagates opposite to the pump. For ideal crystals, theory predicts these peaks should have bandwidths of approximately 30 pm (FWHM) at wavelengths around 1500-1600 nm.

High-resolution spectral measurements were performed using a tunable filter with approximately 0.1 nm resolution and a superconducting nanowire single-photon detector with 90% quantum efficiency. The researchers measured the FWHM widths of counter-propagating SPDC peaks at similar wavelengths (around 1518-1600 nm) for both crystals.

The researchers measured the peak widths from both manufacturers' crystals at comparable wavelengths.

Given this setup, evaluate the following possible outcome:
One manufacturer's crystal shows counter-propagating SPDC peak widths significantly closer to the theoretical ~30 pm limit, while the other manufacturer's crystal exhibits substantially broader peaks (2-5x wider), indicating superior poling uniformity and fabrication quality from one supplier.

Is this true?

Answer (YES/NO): YES